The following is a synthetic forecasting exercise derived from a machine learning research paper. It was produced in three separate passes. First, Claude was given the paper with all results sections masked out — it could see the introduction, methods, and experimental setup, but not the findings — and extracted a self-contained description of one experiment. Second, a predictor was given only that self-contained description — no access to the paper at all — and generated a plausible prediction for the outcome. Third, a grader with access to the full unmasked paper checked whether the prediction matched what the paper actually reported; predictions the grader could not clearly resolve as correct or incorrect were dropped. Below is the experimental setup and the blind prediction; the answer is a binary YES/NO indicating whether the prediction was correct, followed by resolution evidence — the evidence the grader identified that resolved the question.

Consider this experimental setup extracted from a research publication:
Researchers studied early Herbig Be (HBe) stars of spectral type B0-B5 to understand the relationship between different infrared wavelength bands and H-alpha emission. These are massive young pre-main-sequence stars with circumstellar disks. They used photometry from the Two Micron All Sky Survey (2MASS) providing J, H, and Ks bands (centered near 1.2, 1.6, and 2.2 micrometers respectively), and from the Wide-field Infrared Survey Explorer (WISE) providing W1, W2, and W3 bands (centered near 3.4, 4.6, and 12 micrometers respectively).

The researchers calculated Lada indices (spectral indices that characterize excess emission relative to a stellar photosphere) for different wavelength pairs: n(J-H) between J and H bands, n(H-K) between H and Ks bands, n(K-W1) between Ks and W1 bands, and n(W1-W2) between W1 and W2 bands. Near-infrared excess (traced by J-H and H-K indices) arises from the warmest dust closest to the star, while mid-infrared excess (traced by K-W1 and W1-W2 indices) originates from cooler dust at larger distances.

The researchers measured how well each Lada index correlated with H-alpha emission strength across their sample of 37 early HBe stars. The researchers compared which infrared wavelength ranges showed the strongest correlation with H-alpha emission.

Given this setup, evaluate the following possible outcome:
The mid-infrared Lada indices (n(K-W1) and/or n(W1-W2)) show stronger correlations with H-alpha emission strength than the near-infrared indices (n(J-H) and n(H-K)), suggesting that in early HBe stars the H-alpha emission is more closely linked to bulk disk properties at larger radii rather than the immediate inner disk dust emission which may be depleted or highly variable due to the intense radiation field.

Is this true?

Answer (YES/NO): NO